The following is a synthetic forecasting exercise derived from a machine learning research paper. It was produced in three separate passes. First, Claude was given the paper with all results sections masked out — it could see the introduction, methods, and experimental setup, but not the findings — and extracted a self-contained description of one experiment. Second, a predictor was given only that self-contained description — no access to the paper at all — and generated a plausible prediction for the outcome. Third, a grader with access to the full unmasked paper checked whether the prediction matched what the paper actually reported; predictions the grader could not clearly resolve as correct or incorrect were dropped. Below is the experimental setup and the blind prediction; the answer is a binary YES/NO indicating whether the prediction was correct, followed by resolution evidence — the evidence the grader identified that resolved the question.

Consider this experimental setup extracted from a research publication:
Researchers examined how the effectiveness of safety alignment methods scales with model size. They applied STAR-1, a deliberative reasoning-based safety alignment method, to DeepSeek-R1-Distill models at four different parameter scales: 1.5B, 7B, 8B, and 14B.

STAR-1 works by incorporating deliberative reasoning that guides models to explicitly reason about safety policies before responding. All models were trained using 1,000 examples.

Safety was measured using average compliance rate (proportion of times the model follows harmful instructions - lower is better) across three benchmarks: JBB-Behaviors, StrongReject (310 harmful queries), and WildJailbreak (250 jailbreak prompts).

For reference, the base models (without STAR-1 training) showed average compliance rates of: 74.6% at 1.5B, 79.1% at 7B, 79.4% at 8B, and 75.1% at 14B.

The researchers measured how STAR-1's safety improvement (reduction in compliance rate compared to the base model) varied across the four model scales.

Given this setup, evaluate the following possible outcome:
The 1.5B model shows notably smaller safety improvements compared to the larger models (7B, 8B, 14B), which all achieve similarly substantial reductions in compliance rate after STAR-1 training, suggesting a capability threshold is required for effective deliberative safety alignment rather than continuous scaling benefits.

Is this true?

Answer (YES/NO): NO